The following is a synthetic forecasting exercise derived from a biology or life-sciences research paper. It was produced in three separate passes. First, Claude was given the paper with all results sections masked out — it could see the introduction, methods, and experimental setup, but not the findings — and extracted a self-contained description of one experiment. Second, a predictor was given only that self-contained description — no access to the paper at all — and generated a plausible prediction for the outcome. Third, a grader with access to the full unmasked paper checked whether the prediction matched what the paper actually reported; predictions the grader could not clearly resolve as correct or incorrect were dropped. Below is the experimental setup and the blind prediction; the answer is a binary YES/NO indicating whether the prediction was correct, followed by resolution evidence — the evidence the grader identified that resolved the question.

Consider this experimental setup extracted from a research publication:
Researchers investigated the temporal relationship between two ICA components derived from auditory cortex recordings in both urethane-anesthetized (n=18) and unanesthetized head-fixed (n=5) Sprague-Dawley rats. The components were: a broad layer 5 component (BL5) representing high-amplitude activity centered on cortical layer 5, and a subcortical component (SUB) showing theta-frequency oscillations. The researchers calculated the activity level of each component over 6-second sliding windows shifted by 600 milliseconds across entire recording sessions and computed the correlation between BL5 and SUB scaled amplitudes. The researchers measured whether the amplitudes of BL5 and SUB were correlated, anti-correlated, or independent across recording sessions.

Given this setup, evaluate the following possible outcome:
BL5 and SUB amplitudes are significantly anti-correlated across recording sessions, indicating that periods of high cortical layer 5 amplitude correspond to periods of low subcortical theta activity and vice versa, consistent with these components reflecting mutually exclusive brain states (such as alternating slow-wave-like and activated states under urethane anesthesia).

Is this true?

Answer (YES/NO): YES